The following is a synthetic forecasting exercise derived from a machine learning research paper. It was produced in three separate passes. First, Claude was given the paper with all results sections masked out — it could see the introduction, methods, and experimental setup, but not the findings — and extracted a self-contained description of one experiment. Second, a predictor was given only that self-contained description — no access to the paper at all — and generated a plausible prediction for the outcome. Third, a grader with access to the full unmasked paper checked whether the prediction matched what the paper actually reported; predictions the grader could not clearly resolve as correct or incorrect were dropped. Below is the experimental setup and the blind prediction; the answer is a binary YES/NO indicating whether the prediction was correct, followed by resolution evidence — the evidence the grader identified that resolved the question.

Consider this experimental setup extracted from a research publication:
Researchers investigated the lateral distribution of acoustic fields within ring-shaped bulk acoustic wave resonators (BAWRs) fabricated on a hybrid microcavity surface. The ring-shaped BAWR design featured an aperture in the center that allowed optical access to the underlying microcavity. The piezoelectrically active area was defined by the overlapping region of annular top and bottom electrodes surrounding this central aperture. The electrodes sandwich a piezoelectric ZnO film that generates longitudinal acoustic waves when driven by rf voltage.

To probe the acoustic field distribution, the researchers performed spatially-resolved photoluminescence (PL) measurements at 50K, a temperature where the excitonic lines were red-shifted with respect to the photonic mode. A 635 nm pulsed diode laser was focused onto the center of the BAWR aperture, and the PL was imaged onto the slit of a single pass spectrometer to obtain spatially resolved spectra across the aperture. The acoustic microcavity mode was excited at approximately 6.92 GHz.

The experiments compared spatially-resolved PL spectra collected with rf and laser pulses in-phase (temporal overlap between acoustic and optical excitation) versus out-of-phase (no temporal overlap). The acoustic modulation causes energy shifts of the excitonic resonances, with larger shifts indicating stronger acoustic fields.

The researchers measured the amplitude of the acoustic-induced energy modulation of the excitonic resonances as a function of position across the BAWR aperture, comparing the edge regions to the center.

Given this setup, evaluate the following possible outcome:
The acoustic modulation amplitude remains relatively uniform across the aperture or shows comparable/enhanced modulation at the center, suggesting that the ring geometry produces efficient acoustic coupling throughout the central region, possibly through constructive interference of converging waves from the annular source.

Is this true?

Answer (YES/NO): YES